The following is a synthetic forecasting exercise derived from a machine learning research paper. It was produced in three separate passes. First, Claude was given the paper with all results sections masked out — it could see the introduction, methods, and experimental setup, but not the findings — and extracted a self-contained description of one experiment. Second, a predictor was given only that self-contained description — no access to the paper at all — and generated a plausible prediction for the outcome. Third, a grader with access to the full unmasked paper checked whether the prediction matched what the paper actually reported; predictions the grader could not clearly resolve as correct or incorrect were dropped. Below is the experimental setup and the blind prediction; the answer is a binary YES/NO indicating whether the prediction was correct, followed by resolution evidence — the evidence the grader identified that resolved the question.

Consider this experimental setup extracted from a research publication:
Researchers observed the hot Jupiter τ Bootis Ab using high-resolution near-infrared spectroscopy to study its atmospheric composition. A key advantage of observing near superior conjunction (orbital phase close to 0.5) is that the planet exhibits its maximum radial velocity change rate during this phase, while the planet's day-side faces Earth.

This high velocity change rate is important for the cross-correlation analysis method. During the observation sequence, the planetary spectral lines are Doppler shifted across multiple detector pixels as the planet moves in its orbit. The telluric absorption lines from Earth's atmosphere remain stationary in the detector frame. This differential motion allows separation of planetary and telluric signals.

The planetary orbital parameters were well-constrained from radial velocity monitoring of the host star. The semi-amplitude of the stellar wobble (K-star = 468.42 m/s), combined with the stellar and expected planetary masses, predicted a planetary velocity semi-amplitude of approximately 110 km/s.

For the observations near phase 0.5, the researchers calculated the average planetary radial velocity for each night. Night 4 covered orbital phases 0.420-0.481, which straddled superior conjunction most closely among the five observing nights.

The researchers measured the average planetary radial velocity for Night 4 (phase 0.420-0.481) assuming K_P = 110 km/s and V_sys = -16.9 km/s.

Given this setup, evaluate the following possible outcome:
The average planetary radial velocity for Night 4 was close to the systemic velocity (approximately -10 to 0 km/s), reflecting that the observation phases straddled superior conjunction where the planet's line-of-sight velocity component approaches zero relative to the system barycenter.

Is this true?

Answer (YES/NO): NO